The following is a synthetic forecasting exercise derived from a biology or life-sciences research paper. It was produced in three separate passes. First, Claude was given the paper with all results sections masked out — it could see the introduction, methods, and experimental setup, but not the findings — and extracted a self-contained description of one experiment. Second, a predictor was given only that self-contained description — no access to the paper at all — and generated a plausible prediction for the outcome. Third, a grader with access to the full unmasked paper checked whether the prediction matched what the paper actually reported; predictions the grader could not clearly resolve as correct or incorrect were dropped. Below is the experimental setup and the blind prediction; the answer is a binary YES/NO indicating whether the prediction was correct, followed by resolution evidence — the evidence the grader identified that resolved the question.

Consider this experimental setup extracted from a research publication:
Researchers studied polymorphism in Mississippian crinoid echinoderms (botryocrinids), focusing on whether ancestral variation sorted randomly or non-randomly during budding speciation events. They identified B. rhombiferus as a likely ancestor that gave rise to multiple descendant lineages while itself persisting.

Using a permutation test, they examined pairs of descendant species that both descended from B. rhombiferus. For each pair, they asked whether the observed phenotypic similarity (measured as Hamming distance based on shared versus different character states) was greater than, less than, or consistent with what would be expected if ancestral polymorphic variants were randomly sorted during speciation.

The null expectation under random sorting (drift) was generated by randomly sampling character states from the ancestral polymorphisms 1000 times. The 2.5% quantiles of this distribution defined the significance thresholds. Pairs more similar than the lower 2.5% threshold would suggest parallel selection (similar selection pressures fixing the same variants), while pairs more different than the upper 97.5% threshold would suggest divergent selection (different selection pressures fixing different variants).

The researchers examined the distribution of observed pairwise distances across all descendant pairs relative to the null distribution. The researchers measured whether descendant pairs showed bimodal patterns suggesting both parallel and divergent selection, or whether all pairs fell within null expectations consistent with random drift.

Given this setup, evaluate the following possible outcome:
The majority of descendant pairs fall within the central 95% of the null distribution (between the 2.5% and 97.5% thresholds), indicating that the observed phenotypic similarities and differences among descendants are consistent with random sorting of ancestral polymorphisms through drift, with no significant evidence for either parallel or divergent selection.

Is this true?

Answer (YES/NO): YES